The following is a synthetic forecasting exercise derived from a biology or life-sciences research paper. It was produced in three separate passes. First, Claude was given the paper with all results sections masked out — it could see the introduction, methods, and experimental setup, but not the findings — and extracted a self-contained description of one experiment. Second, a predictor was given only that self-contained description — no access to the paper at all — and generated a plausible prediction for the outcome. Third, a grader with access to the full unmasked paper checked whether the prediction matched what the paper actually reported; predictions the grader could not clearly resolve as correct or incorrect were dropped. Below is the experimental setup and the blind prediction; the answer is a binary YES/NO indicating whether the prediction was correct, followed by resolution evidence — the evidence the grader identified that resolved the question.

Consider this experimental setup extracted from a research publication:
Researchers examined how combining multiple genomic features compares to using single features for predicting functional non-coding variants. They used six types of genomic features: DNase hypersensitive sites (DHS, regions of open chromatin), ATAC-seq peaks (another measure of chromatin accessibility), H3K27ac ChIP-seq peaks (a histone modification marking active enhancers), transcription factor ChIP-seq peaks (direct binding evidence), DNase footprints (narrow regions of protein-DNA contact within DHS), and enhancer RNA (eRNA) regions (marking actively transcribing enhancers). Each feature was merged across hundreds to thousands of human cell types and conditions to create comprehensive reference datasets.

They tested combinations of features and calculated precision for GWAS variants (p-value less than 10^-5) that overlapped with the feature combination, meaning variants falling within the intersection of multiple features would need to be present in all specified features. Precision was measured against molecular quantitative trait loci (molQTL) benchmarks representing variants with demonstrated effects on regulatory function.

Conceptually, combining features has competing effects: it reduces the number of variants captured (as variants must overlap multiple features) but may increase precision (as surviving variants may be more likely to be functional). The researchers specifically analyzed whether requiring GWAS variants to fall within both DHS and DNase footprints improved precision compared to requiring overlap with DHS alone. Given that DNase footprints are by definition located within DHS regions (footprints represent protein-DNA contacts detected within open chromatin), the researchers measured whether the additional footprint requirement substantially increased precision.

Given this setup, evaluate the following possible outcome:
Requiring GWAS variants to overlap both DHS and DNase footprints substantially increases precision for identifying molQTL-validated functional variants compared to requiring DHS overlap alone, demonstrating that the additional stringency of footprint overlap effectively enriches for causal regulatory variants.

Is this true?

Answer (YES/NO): YES